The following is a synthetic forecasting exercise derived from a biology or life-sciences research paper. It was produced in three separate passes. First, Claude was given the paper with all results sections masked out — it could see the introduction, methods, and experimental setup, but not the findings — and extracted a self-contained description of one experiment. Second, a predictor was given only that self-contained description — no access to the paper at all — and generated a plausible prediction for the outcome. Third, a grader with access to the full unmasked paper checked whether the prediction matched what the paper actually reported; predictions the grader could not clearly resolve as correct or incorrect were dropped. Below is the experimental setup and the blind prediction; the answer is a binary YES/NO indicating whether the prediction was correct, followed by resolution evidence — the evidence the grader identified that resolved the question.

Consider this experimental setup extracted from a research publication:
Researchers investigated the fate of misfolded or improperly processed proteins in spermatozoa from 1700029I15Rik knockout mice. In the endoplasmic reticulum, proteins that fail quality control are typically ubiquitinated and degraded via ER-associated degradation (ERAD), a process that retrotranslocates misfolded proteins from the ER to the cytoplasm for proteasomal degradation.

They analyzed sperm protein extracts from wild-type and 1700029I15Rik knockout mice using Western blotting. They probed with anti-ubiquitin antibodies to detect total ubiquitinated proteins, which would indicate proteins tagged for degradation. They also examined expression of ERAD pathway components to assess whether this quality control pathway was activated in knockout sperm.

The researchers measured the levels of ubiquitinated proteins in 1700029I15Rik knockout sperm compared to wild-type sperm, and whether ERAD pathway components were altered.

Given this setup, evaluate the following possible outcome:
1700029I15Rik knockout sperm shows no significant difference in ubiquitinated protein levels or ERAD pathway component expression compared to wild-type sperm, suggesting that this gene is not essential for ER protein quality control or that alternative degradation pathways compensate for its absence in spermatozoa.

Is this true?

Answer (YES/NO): NO